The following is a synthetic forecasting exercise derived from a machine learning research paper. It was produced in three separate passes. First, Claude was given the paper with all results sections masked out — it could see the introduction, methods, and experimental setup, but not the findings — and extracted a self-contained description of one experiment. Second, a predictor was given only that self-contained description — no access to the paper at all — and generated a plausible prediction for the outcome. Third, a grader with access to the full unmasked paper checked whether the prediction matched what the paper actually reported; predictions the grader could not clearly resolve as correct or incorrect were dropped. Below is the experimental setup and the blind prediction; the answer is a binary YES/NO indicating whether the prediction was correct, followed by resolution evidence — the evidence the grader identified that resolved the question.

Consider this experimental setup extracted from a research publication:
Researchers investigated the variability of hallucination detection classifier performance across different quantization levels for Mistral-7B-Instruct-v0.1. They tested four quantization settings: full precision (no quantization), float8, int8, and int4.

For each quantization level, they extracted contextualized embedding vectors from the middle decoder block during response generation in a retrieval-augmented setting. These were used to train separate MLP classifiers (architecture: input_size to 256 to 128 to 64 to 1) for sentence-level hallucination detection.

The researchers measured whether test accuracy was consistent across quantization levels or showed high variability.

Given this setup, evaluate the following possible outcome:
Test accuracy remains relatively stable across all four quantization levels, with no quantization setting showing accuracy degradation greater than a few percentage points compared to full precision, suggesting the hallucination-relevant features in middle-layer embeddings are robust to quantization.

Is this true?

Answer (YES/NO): NO